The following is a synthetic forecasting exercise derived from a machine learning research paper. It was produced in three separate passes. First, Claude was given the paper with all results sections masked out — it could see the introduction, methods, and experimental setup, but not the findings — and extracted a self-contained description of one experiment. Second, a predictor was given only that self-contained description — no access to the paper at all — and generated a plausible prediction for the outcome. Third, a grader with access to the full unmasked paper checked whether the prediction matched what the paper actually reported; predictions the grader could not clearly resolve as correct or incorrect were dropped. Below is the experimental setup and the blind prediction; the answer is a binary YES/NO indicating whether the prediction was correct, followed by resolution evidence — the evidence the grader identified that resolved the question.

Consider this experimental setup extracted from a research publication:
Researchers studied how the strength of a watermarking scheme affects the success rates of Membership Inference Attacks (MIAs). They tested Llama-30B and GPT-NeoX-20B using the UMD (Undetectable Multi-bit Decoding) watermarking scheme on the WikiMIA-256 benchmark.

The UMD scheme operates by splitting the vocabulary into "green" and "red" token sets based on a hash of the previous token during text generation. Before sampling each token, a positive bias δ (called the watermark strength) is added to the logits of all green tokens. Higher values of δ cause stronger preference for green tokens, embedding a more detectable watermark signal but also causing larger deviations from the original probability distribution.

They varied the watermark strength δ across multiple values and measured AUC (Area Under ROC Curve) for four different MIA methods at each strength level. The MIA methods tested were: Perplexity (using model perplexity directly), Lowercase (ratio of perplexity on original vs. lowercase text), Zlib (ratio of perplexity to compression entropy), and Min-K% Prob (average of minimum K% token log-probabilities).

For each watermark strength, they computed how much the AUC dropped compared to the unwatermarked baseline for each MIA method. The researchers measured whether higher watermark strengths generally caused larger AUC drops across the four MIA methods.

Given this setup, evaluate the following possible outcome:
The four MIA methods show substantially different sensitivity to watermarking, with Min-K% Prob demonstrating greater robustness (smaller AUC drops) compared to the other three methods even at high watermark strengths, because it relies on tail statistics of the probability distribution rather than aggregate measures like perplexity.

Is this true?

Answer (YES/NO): NO